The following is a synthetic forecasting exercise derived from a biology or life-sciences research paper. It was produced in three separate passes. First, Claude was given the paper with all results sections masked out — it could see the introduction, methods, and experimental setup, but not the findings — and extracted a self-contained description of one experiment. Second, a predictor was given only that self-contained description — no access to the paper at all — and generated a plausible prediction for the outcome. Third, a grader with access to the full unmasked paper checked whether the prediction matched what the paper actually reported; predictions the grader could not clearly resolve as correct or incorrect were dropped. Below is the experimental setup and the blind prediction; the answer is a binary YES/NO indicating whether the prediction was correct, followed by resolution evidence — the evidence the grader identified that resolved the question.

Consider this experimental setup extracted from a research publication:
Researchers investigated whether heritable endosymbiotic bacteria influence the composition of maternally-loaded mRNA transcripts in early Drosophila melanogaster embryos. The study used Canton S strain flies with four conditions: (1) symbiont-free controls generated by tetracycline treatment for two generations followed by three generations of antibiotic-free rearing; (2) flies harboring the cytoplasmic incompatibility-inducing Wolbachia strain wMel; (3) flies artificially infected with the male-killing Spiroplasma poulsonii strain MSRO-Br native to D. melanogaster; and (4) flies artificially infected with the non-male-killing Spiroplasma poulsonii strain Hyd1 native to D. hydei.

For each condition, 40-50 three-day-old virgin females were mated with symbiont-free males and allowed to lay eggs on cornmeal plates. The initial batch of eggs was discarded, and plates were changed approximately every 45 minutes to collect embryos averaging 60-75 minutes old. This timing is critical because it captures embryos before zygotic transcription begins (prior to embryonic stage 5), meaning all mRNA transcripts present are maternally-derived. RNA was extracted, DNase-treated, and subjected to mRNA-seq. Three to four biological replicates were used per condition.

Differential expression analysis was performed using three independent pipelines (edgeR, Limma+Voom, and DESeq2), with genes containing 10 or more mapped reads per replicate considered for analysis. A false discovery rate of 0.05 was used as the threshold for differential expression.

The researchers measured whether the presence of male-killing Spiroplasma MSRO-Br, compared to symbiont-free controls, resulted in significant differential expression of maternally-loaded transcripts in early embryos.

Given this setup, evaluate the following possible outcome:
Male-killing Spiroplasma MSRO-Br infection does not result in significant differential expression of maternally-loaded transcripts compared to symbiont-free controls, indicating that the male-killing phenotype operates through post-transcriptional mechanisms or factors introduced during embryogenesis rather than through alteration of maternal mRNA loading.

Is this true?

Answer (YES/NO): YES